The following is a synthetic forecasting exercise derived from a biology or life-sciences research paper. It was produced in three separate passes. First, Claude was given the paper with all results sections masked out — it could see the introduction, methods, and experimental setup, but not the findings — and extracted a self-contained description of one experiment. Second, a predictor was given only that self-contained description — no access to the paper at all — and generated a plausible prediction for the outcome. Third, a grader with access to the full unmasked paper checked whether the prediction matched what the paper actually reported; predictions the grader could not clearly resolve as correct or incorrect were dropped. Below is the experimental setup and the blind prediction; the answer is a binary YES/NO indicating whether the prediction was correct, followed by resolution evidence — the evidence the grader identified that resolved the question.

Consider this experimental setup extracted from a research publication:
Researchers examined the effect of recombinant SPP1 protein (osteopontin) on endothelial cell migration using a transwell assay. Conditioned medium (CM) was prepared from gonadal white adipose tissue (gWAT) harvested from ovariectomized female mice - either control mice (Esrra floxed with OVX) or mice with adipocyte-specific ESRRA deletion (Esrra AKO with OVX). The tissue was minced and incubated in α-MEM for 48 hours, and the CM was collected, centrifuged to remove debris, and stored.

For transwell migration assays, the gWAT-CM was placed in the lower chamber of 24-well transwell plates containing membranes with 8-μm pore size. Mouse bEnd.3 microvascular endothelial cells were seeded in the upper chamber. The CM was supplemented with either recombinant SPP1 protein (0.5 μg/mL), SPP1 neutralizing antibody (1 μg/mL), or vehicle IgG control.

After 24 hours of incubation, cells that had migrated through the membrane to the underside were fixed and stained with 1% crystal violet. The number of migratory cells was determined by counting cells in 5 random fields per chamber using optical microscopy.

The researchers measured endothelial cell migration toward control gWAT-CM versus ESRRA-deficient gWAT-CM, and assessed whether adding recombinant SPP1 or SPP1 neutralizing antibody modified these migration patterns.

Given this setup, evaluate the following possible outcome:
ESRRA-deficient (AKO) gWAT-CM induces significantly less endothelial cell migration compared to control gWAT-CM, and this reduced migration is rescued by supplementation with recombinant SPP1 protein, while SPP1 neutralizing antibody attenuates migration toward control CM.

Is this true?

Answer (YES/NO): NO